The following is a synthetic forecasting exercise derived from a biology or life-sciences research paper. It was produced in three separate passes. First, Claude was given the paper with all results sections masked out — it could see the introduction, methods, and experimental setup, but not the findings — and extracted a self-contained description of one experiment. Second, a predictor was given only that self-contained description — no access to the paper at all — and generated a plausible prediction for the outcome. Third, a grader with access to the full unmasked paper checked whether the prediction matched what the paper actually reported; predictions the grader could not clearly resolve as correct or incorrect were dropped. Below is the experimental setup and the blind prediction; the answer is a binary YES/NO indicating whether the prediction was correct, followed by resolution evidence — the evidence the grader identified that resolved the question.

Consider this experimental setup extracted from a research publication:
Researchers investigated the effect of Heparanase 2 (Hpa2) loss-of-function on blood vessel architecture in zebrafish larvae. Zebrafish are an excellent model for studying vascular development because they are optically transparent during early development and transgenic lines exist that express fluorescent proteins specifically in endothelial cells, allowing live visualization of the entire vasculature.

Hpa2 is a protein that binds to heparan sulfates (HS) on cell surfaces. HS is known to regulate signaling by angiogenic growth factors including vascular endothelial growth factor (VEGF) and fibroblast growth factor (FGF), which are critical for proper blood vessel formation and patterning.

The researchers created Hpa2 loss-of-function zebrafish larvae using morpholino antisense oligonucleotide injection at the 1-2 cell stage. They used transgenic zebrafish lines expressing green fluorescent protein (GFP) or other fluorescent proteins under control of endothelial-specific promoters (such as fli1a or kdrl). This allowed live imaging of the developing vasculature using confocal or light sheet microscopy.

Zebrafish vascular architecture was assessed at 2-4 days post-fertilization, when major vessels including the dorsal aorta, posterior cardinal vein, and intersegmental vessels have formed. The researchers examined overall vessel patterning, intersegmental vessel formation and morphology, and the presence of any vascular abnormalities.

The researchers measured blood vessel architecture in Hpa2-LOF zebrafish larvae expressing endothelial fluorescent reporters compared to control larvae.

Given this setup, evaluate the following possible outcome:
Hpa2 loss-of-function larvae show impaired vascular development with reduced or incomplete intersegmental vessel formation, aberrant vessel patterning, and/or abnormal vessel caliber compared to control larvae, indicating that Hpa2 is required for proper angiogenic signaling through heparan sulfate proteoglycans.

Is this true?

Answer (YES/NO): NO